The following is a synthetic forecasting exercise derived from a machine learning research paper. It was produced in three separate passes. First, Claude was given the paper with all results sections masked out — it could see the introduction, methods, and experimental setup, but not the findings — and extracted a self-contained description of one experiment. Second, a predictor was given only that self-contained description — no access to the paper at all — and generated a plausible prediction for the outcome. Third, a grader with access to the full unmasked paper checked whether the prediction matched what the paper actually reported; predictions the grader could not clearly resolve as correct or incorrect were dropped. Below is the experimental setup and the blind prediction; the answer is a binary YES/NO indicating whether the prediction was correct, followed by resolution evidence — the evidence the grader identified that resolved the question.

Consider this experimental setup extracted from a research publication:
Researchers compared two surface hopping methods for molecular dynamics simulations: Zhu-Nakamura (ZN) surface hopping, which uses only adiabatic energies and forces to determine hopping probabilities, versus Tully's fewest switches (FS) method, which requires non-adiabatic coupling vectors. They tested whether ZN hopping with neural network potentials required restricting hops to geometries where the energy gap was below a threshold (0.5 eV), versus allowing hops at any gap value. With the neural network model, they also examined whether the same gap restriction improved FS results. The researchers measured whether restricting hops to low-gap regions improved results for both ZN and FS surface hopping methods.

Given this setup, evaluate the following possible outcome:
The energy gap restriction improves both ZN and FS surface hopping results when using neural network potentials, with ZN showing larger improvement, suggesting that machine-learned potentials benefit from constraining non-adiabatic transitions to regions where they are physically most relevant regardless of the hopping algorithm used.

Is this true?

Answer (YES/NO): NO